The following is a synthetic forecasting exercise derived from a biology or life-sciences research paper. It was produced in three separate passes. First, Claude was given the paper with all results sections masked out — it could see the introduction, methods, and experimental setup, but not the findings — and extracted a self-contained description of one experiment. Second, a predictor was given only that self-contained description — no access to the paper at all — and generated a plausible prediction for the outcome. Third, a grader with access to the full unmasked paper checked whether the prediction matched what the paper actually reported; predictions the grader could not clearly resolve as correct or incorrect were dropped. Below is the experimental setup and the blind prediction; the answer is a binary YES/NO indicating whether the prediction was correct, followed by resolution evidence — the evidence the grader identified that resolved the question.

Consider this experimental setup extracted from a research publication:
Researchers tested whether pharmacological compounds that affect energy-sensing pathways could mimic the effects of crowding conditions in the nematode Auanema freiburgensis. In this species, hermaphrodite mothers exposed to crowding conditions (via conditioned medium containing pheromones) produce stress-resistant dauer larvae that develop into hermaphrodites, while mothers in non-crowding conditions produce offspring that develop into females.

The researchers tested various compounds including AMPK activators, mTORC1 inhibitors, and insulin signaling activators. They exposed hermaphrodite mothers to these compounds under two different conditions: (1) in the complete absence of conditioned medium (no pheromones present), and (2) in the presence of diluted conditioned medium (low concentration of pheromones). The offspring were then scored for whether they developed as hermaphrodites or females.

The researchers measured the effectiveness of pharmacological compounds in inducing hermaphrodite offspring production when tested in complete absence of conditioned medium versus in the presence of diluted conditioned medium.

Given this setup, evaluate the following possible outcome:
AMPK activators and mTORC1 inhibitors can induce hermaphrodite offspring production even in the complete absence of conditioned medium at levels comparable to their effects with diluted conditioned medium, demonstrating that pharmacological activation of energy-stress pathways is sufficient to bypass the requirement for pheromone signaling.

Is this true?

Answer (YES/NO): NO